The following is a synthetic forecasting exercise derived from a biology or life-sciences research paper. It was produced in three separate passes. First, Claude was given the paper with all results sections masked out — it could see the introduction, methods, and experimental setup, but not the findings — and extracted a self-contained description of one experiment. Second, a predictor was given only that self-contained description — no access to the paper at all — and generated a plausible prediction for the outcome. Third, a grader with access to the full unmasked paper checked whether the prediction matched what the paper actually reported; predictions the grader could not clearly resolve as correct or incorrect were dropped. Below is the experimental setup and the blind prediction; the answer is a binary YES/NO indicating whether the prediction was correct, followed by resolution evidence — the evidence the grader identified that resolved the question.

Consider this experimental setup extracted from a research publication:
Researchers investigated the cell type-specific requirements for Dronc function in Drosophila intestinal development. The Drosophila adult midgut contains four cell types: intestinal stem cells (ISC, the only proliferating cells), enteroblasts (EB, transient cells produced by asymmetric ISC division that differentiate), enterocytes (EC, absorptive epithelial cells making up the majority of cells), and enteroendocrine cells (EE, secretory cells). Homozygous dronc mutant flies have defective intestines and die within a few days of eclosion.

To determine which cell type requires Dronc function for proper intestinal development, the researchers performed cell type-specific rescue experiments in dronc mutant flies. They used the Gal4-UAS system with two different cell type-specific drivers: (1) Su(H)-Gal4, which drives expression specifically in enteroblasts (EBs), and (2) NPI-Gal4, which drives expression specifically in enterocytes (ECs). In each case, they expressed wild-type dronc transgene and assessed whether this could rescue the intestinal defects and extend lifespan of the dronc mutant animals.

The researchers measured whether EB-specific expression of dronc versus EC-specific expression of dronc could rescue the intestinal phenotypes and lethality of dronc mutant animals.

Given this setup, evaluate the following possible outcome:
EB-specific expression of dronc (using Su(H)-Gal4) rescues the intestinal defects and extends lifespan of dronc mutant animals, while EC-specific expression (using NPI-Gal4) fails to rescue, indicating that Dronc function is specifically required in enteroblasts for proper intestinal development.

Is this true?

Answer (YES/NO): YES